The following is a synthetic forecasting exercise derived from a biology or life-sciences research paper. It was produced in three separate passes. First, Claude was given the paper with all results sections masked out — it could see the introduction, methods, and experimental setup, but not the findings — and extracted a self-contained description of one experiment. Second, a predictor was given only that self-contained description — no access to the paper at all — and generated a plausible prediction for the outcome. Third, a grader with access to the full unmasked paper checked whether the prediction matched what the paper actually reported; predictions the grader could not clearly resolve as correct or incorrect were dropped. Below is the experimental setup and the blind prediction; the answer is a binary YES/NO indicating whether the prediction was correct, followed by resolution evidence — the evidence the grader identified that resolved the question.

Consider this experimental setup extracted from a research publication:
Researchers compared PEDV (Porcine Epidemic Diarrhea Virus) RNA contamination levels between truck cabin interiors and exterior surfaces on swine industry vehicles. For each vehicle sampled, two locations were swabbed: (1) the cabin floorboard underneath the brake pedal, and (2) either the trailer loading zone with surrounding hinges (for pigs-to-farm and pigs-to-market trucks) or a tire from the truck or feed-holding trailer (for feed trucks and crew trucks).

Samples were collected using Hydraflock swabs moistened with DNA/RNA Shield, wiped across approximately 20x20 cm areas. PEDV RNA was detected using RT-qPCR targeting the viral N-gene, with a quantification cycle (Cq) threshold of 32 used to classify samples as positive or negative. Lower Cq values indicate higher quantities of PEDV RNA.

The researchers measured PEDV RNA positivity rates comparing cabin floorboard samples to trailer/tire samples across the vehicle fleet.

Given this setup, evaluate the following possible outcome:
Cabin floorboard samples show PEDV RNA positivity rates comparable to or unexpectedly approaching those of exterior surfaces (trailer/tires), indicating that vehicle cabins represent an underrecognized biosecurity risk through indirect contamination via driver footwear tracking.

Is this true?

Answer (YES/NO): YES